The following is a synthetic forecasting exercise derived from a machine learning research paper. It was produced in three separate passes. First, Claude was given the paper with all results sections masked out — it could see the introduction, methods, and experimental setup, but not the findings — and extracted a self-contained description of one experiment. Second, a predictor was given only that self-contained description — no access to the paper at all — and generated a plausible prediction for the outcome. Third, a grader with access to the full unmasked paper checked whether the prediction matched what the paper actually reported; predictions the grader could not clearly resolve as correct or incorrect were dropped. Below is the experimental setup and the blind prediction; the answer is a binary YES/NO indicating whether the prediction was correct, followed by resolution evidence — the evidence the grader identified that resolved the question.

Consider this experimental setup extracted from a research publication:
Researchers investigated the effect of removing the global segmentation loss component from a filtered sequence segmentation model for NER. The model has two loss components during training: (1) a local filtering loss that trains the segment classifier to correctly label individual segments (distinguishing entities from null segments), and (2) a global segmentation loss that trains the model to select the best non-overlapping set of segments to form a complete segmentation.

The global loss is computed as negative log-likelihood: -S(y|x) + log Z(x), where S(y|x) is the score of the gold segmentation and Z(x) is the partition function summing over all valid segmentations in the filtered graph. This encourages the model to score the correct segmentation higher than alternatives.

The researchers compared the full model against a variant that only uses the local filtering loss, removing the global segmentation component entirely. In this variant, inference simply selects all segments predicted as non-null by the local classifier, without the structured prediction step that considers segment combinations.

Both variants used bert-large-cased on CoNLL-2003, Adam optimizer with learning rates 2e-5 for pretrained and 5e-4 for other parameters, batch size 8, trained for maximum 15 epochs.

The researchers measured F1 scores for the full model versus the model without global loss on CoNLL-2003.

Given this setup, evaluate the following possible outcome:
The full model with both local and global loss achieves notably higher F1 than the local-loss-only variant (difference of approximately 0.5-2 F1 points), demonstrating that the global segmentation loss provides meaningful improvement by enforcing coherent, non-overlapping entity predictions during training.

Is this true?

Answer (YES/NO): NO